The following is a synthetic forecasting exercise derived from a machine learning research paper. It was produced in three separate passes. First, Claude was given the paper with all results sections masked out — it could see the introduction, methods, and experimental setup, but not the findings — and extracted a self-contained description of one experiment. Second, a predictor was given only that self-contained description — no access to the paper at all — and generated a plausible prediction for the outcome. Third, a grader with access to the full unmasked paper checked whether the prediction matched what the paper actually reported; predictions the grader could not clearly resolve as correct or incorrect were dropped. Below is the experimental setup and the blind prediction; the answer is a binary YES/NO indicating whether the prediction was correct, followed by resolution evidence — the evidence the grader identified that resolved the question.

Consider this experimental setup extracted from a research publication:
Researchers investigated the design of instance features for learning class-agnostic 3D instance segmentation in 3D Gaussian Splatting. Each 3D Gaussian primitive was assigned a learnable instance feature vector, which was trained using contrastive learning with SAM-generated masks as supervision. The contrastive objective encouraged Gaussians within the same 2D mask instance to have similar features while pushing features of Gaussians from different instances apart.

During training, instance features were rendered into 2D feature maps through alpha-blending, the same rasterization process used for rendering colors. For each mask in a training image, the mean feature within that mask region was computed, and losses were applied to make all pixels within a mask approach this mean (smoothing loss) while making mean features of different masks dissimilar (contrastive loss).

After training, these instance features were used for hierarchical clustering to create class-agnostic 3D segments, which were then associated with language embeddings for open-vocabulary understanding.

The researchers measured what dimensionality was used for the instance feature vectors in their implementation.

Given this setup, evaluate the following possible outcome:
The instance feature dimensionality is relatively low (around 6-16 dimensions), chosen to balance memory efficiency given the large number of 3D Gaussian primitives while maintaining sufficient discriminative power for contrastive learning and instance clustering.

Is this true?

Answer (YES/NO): YES